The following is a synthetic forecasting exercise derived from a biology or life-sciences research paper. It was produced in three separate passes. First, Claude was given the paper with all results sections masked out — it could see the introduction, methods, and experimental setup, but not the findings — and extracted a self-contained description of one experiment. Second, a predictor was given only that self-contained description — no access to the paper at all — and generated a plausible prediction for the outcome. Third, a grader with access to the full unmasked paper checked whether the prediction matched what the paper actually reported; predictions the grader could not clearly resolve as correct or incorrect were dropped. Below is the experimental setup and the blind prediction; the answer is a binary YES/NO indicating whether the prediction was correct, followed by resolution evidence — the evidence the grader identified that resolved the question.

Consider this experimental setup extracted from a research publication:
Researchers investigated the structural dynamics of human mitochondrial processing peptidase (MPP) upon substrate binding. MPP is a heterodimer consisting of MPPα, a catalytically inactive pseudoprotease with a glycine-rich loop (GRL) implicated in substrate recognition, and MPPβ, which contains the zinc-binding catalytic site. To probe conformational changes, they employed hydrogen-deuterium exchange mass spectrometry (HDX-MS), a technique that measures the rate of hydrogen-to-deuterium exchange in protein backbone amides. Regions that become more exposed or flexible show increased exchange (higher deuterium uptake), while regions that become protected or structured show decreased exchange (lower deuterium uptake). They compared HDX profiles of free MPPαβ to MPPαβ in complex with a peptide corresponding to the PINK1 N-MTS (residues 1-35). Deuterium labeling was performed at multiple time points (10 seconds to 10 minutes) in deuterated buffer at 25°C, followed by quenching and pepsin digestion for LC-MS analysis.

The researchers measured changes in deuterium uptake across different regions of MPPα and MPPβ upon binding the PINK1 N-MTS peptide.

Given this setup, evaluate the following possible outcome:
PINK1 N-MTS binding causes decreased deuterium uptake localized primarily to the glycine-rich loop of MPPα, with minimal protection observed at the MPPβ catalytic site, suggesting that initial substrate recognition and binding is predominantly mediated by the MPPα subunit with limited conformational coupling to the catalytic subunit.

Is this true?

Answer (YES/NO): NO